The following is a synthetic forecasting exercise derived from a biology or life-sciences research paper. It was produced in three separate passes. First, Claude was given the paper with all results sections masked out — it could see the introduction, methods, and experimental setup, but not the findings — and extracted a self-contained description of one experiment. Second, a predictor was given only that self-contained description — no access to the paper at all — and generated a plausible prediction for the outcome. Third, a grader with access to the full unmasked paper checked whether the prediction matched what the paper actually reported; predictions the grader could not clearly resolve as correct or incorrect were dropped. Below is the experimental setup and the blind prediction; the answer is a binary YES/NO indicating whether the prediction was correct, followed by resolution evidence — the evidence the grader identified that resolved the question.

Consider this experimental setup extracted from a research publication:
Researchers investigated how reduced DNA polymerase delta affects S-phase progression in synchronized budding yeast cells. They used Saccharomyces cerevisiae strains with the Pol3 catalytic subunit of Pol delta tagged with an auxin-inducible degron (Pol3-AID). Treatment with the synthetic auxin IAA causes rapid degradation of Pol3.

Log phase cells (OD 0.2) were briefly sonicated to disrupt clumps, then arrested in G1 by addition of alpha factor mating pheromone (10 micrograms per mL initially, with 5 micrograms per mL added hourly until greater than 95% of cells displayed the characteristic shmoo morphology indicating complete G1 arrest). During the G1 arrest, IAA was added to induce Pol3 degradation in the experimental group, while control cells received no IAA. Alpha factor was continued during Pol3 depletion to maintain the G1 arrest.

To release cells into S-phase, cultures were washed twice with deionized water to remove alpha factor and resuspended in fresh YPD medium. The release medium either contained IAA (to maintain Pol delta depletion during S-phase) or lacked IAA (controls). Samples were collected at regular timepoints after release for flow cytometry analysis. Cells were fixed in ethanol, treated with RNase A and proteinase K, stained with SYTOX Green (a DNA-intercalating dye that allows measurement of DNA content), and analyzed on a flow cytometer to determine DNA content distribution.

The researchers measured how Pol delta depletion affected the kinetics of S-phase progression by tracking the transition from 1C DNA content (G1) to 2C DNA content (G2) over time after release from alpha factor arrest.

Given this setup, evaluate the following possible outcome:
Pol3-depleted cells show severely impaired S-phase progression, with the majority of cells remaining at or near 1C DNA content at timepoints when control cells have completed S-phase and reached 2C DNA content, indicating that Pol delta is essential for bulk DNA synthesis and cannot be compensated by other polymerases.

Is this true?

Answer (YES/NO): NO